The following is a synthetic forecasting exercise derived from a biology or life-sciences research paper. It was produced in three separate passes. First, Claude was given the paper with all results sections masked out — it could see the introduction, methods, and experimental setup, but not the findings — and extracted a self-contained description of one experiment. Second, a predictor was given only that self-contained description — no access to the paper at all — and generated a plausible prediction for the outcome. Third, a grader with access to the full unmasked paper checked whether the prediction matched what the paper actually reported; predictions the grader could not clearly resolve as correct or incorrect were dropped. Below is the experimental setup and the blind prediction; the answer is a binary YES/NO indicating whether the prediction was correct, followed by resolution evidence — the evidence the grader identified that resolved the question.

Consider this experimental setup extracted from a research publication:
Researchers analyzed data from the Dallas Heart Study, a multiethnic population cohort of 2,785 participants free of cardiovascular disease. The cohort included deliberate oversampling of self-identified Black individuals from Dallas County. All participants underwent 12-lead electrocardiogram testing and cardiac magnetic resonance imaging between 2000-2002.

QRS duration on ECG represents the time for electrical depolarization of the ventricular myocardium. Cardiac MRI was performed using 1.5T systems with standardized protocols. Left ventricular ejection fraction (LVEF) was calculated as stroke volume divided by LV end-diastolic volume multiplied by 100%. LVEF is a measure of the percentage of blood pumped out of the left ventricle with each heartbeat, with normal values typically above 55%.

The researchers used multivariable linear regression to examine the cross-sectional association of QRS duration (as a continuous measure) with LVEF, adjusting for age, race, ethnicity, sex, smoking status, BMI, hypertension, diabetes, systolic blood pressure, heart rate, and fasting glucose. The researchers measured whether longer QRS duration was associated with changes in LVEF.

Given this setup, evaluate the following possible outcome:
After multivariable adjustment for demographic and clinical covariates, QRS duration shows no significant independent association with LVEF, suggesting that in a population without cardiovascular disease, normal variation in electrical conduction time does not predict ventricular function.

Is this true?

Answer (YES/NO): NO